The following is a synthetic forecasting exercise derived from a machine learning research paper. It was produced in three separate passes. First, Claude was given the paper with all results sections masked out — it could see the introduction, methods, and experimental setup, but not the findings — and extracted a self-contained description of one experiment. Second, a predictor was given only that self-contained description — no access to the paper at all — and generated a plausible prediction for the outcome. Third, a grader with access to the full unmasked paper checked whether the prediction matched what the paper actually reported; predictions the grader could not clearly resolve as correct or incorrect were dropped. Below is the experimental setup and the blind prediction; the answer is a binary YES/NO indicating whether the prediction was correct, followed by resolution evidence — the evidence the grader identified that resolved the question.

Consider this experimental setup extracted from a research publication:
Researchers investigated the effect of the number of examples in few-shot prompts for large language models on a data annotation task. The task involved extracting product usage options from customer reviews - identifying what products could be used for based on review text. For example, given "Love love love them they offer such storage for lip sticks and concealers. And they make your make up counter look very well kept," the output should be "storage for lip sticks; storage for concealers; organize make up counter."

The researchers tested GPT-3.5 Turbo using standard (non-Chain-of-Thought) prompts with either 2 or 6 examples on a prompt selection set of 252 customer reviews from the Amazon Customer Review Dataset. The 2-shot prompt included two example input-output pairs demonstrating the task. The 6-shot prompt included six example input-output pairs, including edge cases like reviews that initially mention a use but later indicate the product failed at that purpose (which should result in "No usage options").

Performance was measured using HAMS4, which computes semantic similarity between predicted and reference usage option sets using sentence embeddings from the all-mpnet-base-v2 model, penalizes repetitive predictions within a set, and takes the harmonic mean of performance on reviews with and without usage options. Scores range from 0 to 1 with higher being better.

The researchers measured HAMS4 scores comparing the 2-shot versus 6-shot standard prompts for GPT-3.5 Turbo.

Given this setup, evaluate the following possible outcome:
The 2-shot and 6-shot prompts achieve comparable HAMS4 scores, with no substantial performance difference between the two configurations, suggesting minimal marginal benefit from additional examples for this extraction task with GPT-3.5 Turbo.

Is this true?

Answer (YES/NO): NO